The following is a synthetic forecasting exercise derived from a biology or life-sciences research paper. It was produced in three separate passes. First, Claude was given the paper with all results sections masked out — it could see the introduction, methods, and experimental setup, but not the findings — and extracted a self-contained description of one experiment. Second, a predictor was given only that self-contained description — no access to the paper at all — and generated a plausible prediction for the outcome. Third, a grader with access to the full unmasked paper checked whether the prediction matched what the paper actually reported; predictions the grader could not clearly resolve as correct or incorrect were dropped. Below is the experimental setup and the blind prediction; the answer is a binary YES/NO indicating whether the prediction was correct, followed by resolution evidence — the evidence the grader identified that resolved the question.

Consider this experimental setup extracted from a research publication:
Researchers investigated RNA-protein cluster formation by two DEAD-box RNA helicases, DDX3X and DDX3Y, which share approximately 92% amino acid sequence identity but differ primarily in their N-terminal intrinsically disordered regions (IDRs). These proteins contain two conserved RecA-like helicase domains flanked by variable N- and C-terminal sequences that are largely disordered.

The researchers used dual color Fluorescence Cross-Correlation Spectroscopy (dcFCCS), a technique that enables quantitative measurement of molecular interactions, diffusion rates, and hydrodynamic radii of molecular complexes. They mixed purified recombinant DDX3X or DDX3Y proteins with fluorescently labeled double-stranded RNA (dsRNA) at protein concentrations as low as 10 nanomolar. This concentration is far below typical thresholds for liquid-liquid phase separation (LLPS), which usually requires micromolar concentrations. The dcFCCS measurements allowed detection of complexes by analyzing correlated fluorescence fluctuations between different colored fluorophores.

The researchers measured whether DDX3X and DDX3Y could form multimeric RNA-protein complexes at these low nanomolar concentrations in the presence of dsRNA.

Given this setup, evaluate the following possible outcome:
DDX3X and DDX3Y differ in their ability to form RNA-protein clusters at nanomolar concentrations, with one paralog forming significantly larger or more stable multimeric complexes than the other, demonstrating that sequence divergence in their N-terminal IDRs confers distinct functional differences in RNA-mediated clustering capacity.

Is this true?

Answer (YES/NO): NO